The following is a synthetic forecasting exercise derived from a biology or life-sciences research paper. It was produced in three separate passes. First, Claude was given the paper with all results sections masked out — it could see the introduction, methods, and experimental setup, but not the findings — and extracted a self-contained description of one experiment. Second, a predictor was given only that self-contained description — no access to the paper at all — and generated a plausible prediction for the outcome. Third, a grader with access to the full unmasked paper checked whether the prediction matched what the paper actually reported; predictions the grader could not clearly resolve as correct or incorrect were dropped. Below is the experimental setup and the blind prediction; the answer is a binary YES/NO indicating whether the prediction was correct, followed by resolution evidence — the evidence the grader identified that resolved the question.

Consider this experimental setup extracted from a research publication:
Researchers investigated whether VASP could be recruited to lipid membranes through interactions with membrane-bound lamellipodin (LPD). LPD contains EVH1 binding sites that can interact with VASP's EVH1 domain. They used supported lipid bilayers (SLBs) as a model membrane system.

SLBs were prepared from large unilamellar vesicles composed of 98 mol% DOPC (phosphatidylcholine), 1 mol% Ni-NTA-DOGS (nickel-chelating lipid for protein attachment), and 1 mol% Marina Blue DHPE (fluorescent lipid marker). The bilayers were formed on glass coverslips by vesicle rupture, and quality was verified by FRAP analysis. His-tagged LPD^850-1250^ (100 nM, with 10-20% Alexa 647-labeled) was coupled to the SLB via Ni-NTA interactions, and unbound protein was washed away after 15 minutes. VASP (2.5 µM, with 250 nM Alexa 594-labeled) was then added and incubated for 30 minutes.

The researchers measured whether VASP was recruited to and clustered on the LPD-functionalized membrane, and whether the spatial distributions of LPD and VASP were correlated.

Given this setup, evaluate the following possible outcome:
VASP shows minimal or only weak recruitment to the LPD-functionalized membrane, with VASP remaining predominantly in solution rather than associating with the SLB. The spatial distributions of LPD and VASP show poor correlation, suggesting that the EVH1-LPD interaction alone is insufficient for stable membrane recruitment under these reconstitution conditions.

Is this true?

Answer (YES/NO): NO